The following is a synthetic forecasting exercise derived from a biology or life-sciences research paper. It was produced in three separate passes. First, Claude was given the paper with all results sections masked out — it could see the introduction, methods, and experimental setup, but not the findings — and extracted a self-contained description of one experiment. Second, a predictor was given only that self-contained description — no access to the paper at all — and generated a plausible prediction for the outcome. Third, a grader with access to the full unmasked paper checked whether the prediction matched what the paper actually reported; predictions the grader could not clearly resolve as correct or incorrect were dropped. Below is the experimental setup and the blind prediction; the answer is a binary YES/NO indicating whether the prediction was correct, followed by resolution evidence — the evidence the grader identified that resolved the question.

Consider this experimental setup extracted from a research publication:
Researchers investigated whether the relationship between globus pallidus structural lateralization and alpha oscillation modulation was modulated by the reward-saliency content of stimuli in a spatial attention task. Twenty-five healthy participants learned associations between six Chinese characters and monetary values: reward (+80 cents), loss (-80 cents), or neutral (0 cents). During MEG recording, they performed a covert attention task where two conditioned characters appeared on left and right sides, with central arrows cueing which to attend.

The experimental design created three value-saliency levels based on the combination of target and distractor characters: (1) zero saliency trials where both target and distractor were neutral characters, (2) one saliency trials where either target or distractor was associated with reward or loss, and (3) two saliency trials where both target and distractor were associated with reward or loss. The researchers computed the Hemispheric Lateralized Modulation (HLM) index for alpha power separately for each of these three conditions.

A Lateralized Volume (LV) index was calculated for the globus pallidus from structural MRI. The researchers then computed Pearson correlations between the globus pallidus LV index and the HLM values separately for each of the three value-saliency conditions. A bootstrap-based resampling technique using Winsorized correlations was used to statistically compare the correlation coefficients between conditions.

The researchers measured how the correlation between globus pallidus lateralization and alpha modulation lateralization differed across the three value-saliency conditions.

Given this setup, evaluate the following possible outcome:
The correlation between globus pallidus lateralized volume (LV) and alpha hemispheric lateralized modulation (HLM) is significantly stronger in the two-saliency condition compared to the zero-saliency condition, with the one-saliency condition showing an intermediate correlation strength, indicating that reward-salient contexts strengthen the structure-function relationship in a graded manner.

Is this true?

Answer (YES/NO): NO